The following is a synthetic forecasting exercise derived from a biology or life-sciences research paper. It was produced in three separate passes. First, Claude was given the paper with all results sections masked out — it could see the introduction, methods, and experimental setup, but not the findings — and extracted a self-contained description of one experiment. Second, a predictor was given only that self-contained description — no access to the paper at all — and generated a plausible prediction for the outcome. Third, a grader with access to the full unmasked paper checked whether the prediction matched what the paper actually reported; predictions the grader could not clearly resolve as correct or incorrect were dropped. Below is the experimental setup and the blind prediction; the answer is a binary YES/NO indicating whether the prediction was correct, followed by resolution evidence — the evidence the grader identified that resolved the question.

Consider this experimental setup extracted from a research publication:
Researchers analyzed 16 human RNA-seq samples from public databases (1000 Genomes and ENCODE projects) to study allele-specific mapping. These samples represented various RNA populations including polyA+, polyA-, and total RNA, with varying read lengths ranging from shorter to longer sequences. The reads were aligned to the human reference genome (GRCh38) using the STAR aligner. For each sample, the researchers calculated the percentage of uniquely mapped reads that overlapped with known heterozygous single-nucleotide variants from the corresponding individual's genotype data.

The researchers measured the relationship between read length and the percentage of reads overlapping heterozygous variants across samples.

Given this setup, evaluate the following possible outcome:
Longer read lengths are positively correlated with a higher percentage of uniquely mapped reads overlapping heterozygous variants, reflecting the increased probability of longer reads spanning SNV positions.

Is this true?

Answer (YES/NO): YES